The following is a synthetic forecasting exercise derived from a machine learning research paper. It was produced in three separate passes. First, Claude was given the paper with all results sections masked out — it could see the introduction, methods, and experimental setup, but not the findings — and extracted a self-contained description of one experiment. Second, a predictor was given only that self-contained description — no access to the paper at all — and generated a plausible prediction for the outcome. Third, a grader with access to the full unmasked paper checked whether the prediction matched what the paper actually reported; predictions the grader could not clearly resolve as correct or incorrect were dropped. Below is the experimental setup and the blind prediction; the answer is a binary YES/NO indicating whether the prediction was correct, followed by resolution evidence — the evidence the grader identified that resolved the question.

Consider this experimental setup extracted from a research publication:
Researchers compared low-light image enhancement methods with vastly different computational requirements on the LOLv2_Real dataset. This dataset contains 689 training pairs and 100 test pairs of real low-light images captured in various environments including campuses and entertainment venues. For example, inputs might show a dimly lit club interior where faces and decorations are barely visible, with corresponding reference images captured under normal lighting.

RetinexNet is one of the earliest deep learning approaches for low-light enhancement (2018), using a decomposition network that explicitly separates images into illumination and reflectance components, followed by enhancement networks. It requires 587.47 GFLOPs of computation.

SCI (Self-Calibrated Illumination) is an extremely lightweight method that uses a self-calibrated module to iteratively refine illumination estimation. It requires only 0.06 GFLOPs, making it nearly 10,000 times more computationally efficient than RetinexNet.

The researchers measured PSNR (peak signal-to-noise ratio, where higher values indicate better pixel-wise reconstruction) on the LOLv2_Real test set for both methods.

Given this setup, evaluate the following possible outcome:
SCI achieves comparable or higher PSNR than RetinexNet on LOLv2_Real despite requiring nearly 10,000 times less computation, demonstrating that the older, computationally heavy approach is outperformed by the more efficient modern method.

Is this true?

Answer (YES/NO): YES